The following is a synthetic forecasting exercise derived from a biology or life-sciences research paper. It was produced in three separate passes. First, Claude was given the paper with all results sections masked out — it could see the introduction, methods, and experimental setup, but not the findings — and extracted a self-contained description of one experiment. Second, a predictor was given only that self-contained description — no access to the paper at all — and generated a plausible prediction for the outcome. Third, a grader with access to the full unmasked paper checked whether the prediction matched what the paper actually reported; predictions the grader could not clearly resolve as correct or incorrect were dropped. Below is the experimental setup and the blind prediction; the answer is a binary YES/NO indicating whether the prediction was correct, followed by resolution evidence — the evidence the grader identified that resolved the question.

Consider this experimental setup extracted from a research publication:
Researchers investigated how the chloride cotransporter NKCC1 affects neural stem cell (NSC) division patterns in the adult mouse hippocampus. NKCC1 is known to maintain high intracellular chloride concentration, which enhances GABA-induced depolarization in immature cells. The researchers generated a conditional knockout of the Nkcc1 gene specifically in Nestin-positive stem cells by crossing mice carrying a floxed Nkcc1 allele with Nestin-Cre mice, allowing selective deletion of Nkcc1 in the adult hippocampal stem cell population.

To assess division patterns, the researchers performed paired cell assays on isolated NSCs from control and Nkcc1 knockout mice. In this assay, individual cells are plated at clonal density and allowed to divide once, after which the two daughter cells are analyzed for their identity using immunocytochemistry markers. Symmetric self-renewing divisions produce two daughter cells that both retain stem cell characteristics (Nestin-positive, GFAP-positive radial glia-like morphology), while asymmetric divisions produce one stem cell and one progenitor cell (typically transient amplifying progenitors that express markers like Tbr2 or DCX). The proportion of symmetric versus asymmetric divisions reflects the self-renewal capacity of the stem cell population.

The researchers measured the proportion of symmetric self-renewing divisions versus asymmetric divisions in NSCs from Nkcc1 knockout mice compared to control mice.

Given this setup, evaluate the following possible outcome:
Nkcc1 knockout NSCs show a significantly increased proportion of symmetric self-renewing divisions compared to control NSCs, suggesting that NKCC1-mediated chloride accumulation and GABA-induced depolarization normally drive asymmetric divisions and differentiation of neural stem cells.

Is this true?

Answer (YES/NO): YES